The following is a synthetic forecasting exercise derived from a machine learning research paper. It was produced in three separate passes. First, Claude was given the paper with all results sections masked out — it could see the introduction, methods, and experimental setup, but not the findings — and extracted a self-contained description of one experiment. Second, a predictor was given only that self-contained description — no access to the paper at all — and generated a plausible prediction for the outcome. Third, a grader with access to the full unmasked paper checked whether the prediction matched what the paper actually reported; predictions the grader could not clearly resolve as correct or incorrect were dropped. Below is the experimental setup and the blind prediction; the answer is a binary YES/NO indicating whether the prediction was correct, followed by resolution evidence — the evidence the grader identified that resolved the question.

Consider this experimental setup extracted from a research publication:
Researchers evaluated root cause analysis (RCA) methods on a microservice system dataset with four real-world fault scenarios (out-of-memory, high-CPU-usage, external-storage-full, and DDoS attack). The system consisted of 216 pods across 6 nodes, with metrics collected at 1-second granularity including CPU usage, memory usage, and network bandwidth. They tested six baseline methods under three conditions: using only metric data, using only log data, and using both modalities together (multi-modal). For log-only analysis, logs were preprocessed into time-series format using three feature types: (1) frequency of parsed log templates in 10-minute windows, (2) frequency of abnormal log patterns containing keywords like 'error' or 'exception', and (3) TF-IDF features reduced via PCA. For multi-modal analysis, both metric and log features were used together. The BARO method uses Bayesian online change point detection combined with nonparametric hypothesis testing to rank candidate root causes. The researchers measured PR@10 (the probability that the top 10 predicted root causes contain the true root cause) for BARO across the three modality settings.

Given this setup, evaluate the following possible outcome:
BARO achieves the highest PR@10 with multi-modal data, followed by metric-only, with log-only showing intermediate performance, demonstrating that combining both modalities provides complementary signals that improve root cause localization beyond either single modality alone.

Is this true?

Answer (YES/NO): NO